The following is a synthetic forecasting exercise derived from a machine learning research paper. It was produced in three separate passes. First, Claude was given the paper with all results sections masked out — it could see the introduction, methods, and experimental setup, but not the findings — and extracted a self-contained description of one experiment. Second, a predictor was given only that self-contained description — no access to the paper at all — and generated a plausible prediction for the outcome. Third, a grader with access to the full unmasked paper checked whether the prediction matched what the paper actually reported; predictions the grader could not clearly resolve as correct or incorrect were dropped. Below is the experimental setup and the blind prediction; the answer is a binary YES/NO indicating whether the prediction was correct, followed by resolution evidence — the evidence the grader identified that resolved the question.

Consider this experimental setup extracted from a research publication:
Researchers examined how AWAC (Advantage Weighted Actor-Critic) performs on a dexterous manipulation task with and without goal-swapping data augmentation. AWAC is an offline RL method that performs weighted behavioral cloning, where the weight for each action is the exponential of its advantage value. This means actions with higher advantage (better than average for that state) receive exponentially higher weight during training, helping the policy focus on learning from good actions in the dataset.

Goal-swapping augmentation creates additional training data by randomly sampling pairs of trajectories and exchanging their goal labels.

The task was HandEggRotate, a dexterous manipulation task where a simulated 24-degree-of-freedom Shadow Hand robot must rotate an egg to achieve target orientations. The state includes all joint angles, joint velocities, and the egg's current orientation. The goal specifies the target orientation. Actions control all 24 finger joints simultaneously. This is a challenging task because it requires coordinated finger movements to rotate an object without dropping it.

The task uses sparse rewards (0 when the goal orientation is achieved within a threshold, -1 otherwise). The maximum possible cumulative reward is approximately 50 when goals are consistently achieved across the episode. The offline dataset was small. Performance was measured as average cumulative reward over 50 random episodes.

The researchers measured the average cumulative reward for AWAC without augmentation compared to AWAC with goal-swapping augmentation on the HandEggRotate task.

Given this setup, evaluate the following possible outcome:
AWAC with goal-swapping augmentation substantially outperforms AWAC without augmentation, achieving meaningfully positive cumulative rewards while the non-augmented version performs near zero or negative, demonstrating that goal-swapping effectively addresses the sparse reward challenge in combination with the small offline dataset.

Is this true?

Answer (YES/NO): YES